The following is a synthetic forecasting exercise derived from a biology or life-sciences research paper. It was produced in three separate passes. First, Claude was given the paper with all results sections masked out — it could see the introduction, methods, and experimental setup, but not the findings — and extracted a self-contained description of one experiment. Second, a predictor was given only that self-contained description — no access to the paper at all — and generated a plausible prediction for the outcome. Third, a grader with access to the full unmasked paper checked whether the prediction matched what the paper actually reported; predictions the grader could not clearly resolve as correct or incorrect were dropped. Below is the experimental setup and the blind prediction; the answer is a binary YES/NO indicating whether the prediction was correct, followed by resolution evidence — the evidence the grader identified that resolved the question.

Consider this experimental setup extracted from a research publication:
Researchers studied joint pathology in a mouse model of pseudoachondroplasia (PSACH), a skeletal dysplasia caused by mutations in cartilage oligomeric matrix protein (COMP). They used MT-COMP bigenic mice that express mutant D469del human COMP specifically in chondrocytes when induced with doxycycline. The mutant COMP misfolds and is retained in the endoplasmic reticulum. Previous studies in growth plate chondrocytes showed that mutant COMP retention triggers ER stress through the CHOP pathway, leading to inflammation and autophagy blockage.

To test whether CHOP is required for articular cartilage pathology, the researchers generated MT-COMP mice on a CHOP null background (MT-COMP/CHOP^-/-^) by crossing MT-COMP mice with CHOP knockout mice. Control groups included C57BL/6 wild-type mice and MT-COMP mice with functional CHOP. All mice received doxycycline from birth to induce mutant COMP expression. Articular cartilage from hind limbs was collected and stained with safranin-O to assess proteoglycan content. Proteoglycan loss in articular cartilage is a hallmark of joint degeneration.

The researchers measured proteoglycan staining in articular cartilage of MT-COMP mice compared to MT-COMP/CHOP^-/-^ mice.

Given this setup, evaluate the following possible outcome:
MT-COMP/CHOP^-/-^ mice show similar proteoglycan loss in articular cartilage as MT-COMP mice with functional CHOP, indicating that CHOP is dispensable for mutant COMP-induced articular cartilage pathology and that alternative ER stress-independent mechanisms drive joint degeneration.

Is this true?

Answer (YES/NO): NO